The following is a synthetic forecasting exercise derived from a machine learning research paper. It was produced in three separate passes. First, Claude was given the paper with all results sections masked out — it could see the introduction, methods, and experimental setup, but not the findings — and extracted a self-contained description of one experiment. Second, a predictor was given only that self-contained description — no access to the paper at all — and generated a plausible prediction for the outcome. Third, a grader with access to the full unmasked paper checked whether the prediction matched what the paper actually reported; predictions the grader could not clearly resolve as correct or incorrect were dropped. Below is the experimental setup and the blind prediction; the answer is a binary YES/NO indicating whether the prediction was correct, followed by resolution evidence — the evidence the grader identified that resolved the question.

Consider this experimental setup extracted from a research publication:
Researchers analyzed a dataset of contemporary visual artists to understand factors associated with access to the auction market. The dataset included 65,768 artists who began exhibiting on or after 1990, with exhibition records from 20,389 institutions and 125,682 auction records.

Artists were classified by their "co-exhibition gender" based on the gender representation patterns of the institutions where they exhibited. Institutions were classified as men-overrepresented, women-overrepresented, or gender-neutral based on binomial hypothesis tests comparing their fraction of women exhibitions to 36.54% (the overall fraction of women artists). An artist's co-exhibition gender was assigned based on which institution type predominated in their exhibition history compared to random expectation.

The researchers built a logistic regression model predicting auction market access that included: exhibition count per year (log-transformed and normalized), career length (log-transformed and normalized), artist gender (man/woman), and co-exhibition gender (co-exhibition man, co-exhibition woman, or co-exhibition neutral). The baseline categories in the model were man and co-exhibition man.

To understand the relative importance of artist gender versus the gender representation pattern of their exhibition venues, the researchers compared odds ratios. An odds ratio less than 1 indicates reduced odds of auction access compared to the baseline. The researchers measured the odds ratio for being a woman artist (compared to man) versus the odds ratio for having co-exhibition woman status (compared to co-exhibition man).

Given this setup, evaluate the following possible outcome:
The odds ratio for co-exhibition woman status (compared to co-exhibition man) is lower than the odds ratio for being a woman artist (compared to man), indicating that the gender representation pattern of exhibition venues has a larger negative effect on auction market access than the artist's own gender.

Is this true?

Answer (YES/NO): YES